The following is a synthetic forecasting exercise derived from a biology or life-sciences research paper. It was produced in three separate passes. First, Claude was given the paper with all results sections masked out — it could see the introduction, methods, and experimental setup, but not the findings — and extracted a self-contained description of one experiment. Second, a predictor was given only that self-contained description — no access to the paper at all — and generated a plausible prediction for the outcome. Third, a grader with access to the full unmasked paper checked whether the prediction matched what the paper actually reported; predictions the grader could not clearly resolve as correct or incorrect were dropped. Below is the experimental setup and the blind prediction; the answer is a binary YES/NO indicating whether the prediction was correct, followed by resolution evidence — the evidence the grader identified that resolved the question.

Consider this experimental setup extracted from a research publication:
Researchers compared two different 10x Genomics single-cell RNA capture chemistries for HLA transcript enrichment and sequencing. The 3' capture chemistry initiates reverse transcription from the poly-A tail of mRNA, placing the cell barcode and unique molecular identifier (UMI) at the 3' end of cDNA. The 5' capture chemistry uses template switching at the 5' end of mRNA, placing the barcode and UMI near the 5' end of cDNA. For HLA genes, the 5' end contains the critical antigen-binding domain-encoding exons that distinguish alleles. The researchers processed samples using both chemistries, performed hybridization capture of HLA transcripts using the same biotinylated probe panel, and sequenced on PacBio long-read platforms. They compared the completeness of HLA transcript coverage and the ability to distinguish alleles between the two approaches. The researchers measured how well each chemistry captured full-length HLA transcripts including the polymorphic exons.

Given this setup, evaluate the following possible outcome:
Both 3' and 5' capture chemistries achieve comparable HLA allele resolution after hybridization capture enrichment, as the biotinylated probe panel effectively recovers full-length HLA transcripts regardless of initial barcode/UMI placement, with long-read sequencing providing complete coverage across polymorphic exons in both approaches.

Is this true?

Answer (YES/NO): NO